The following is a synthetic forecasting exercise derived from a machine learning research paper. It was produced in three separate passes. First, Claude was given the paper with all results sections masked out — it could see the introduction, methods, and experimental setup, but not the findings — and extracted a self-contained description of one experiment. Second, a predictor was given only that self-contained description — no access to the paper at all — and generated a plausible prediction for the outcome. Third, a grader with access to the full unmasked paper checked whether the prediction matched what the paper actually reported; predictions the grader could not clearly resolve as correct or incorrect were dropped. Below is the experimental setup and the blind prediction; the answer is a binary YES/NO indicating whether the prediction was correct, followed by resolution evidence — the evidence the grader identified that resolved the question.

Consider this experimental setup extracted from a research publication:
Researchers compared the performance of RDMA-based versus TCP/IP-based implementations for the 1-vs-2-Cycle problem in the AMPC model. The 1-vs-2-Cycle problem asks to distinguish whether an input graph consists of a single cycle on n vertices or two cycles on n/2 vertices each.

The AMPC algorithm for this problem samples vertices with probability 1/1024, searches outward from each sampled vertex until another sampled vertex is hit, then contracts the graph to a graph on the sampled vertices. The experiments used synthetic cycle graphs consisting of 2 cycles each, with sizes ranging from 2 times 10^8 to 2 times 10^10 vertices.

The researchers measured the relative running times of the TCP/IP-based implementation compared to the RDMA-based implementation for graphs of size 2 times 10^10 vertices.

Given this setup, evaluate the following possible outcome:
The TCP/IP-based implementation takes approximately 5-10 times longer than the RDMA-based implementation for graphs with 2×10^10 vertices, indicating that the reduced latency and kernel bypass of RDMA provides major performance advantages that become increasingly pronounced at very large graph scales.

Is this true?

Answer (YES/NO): YES